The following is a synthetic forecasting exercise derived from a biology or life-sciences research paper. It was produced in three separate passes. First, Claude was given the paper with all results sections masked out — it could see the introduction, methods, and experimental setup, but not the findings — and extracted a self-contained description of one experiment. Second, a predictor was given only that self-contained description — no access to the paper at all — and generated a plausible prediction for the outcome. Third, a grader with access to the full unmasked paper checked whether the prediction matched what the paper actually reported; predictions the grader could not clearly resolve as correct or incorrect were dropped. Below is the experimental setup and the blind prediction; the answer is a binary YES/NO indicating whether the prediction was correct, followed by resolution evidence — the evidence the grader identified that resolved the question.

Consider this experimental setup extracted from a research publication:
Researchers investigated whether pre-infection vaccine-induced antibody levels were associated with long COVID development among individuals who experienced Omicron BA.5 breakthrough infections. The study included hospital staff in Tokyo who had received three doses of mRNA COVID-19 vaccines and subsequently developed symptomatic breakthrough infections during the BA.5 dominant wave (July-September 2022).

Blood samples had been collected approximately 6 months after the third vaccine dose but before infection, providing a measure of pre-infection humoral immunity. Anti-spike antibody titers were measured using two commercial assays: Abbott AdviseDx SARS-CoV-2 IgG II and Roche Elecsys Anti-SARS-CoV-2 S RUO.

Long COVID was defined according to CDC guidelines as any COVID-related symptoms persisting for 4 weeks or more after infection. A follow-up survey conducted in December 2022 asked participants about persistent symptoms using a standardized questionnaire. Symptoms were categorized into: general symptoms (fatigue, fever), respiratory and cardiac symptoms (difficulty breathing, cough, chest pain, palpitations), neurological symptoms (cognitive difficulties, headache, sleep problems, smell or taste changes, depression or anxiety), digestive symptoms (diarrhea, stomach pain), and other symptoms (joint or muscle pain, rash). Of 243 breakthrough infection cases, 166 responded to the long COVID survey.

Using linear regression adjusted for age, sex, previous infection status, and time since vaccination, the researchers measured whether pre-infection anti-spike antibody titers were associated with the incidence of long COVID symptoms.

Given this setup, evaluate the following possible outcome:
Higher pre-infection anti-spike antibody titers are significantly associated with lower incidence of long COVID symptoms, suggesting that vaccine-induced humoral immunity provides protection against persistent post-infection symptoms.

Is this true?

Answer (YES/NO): NO